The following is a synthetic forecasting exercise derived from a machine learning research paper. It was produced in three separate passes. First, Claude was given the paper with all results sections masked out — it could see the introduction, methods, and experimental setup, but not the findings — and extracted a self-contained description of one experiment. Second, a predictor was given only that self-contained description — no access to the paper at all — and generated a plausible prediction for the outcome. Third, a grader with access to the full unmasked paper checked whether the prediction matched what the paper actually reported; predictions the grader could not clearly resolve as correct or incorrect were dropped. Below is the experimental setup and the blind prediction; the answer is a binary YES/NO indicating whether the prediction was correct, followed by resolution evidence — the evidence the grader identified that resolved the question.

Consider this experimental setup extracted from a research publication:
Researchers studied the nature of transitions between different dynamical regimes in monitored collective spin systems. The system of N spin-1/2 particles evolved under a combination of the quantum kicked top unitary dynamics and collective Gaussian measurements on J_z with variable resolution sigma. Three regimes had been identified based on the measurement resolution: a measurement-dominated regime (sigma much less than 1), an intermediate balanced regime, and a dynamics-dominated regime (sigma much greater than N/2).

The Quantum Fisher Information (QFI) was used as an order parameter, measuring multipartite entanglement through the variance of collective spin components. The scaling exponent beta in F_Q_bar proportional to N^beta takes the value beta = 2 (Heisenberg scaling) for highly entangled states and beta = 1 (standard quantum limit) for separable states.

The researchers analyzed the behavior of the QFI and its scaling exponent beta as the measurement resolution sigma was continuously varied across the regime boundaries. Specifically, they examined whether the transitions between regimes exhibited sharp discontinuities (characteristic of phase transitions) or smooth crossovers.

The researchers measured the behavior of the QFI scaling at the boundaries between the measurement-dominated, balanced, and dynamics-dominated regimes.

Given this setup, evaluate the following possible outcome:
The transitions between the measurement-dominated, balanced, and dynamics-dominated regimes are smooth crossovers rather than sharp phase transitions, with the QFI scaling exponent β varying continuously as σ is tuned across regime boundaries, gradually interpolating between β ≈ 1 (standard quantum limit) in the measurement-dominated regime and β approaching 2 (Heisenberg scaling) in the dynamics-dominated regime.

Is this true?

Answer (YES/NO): NO